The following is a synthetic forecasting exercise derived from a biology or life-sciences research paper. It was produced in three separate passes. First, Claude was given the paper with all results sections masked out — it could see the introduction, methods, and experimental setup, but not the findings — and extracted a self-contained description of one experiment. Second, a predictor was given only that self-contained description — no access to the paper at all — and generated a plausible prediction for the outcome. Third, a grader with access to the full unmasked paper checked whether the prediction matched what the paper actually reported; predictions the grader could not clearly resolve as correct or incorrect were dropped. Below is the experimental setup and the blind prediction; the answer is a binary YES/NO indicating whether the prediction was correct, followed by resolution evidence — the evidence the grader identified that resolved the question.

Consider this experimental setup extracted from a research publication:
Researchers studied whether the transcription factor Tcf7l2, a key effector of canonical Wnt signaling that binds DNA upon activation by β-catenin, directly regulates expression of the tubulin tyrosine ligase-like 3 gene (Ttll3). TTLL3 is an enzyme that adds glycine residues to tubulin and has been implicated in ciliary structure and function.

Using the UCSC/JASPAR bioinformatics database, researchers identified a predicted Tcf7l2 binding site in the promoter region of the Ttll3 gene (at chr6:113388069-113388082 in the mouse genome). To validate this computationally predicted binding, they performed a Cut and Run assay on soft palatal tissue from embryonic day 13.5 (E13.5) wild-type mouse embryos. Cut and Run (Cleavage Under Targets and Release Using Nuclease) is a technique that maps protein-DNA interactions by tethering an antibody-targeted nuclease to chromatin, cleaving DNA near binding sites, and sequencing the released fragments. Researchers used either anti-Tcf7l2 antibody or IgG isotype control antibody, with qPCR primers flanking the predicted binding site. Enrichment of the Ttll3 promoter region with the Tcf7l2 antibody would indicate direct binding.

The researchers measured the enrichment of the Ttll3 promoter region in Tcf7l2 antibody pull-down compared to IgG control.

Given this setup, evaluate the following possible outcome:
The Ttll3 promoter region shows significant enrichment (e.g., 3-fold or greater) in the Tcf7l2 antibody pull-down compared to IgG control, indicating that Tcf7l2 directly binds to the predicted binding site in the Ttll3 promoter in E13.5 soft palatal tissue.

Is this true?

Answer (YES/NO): YES